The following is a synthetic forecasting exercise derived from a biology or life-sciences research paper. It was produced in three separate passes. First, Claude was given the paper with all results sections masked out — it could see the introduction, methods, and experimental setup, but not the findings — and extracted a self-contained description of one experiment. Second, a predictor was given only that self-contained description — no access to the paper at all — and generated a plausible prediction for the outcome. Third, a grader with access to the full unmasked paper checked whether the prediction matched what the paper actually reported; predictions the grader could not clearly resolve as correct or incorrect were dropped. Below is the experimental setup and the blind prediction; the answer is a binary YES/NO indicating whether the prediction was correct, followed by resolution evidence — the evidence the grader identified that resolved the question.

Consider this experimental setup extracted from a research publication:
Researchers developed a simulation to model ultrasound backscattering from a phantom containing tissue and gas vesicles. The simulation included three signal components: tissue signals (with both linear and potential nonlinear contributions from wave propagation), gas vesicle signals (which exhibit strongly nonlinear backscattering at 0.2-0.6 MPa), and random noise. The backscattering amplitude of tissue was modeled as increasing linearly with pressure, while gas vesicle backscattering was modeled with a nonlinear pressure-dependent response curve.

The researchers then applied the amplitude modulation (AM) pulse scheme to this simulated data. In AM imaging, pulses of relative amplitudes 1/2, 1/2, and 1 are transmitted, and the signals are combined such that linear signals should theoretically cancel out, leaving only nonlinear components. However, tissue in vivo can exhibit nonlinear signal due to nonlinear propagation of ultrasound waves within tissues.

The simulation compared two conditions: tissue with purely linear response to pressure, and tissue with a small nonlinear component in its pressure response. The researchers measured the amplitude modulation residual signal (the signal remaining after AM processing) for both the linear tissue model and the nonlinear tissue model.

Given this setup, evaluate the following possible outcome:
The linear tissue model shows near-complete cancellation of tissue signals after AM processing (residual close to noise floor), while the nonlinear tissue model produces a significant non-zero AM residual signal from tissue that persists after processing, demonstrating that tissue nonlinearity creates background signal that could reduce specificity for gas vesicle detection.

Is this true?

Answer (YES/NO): YES